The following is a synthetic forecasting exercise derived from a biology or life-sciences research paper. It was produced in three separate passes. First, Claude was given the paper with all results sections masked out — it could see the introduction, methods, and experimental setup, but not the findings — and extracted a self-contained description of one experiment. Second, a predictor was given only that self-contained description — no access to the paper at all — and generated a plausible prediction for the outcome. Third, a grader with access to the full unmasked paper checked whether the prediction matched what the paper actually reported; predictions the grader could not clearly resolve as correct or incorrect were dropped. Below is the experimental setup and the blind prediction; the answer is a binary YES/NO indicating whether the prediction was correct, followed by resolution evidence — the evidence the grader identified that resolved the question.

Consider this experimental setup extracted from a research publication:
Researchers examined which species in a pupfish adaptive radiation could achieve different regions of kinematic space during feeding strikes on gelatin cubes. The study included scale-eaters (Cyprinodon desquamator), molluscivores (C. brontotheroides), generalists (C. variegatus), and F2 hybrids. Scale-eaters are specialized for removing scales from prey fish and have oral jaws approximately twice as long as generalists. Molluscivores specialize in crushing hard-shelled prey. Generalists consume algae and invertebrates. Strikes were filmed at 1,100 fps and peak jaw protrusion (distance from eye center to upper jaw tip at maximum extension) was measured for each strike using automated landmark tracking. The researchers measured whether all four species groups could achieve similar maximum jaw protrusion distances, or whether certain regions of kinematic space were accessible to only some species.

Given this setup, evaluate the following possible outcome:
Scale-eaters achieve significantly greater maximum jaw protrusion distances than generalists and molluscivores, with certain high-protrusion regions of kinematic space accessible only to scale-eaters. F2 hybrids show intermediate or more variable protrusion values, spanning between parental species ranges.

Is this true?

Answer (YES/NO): NO